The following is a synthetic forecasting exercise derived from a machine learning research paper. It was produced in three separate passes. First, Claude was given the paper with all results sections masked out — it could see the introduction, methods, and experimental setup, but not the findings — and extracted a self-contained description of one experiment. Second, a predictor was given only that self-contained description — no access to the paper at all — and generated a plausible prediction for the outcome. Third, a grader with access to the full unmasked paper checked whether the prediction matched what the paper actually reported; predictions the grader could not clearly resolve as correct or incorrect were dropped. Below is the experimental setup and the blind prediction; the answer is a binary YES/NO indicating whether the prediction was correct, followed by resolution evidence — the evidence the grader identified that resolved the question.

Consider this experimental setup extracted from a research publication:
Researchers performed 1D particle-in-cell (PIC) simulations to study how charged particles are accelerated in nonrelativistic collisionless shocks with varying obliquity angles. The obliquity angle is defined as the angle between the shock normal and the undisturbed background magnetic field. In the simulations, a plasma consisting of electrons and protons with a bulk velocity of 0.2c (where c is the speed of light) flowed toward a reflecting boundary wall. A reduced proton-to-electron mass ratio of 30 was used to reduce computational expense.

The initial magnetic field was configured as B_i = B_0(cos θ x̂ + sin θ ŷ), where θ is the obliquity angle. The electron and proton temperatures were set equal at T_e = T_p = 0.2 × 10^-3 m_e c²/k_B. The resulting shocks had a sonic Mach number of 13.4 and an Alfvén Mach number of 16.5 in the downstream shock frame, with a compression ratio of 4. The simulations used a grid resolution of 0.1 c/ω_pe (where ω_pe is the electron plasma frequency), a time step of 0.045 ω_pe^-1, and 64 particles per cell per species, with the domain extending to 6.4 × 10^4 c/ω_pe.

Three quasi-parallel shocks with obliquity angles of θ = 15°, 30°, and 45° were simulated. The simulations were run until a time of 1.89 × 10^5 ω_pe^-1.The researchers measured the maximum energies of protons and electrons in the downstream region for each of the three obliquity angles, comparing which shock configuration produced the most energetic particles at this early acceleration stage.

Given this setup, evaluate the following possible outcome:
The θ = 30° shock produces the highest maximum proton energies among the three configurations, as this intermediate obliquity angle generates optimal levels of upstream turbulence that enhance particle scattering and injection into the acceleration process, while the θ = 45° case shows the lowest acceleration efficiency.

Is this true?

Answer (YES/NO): NO